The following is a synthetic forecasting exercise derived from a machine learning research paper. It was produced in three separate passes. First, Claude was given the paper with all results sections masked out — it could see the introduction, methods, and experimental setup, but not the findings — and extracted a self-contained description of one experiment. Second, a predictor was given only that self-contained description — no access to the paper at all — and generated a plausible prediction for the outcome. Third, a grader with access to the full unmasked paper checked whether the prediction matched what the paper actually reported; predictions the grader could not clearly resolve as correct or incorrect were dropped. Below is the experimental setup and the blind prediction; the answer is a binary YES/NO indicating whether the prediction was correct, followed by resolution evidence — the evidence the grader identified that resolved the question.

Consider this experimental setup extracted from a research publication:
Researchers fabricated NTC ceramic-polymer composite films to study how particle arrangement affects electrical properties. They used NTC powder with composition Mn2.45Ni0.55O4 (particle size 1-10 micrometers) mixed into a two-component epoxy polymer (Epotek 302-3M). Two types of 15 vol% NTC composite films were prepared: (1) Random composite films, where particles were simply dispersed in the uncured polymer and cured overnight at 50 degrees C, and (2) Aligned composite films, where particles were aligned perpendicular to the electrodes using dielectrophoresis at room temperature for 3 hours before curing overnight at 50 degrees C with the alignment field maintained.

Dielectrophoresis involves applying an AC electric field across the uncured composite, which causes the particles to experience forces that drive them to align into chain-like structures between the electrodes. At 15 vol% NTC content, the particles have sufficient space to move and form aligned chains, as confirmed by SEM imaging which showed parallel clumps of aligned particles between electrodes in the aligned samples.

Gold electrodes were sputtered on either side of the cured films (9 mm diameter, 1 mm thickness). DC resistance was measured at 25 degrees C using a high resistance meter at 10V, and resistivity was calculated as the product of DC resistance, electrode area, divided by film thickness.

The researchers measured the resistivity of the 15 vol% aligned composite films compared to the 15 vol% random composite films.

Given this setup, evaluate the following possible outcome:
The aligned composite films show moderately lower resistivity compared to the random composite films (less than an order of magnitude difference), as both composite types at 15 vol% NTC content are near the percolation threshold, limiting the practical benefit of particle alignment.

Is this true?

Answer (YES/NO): NO